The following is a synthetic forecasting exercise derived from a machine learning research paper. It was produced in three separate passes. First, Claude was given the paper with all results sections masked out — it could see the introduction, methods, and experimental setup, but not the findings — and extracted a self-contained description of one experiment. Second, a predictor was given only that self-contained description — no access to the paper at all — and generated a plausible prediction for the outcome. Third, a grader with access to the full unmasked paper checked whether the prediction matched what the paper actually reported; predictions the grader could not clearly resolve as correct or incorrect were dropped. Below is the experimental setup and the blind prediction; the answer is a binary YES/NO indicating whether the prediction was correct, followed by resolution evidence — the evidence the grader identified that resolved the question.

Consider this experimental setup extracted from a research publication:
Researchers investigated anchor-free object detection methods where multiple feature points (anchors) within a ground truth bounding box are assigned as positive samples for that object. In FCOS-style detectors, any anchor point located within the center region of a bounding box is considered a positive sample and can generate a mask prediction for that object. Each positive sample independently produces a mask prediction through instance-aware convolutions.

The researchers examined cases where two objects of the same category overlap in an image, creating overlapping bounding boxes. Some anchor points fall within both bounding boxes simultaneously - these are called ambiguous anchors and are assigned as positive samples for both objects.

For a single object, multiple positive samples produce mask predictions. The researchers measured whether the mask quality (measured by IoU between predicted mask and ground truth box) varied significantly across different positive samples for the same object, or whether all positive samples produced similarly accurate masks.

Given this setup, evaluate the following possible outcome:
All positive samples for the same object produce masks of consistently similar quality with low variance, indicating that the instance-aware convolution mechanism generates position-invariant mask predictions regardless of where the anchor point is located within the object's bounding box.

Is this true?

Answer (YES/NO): NO